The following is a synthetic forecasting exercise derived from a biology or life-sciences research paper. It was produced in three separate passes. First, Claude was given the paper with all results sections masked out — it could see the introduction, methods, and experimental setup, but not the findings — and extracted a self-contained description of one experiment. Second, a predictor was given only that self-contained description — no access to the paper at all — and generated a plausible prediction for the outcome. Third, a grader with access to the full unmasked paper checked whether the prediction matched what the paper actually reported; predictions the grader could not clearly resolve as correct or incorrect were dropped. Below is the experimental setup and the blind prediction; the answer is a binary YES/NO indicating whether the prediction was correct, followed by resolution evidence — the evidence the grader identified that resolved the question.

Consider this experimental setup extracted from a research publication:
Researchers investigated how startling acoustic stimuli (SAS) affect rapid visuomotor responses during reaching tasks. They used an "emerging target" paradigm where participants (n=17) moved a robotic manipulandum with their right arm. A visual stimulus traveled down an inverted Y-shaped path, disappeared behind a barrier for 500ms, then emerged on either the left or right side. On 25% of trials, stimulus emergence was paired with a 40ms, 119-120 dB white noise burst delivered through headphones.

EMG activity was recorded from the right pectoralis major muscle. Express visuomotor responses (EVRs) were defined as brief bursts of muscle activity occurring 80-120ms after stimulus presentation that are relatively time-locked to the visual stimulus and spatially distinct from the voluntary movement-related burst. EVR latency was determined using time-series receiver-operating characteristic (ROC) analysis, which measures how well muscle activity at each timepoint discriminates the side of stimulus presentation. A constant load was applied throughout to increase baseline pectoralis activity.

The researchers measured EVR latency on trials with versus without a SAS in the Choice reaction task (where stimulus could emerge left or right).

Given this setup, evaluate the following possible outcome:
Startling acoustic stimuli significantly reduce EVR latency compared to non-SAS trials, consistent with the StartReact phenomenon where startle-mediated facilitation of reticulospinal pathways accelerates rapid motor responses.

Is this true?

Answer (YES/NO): NO